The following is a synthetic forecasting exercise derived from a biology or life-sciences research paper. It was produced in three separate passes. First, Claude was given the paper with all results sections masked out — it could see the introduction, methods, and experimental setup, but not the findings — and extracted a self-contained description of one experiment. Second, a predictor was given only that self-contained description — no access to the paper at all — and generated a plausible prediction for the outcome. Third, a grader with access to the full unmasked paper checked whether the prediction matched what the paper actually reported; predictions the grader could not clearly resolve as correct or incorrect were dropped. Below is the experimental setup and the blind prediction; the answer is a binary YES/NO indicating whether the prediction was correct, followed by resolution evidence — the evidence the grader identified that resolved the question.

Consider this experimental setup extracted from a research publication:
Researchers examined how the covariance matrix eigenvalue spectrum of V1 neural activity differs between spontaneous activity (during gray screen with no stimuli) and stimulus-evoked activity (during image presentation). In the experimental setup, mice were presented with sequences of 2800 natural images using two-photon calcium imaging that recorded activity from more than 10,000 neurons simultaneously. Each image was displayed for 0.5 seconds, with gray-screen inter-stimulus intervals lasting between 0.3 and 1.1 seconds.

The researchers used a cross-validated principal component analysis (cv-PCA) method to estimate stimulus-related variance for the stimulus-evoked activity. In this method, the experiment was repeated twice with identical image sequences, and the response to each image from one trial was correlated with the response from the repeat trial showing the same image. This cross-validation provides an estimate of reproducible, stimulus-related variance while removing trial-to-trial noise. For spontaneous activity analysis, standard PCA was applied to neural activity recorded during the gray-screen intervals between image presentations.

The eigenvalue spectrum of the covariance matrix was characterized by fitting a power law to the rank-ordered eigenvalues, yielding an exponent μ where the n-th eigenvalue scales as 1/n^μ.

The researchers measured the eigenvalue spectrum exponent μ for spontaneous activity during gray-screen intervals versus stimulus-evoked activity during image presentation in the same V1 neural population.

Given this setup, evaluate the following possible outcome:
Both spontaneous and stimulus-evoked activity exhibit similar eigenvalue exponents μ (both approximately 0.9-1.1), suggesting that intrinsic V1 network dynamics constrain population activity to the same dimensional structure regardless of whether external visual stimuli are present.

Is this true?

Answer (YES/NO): NO